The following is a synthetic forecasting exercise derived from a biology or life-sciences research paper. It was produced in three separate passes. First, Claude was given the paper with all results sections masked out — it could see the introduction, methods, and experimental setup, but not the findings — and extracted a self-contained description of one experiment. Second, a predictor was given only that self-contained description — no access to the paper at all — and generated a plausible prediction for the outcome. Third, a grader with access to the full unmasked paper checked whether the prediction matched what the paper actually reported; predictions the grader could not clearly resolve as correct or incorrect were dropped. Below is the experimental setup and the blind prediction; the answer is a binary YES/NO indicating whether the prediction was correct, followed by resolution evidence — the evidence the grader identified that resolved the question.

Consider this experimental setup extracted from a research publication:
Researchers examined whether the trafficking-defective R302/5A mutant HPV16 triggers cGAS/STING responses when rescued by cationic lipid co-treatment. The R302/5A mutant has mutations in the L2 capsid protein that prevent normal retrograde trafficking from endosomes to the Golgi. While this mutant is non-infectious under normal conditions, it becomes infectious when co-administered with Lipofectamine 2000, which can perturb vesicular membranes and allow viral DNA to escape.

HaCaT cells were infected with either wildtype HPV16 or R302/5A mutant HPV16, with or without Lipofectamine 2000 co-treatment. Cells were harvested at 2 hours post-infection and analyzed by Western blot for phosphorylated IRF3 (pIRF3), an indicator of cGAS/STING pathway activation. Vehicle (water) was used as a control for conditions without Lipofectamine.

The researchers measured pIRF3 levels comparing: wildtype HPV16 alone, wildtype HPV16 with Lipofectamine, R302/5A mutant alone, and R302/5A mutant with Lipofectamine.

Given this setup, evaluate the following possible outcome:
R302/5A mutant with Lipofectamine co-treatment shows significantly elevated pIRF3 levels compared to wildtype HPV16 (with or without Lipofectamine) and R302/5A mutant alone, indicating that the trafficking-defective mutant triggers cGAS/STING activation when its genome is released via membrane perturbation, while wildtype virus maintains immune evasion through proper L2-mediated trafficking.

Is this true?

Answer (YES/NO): NO